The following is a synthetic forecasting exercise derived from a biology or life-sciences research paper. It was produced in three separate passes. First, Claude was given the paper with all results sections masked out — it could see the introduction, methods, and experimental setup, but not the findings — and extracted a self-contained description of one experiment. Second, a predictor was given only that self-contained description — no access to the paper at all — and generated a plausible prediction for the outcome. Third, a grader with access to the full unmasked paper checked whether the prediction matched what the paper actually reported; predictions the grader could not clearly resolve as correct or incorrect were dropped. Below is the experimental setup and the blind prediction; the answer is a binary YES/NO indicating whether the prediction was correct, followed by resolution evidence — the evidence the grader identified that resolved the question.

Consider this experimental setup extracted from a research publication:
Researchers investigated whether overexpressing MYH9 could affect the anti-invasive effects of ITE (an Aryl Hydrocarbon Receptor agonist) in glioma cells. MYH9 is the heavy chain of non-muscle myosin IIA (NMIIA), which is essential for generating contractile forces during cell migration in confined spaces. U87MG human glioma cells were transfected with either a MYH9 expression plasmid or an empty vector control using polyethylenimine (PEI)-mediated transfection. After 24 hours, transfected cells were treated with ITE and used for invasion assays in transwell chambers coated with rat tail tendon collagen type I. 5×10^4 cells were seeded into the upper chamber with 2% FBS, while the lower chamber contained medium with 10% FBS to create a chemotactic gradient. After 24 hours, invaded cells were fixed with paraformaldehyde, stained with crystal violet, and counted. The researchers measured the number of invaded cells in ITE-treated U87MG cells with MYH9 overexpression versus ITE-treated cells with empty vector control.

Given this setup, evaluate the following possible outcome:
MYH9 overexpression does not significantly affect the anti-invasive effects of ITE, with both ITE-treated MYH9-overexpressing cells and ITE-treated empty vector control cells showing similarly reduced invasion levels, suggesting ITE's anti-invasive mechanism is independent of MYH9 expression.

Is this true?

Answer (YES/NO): NO